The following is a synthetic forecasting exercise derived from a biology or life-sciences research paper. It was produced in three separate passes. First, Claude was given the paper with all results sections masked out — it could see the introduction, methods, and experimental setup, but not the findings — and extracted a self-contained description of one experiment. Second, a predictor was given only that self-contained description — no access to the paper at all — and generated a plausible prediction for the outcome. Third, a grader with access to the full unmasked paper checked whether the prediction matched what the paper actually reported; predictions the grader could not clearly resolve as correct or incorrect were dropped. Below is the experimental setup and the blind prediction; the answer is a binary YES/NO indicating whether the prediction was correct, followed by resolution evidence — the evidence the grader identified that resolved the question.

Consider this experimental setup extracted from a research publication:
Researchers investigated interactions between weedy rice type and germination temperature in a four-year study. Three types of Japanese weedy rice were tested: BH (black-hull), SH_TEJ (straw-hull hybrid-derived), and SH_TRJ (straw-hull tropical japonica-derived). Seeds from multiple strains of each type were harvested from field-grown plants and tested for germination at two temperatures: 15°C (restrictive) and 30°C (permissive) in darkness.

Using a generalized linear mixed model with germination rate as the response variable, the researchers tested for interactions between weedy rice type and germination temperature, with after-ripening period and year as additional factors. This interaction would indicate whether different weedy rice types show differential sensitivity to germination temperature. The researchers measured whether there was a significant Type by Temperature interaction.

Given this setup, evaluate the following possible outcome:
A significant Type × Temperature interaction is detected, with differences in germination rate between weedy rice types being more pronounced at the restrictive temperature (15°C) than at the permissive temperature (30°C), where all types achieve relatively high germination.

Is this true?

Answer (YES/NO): YES